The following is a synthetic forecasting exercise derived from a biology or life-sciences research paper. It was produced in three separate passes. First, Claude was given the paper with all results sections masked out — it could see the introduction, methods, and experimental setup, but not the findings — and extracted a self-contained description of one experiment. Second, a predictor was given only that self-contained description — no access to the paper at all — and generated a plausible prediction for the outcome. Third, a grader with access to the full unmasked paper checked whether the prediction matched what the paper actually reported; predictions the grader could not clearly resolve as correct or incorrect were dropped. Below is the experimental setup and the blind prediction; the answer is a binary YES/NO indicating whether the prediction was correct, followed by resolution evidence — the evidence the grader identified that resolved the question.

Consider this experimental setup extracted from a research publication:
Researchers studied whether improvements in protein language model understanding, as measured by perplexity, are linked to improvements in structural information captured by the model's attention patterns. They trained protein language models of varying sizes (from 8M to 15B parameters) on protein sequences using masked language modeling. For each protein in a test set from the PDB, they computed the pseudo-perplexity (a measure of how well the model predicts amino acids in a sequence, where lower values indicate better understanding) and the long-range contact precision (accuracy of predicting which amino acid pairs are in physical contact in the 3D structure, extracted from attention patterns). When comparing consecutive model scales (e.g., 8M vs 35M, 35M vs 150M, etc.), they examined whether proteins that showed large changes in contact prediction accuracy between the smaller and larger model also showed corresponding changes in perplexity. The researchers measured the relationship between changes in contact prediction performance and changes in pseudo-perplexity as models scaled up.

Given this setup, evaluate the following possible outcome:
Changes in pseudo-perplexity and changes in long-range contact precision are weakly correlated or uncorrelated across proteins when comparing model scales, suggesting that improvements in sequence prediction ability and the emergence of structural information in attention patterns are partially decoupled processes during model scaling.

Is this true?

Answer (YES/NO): NO